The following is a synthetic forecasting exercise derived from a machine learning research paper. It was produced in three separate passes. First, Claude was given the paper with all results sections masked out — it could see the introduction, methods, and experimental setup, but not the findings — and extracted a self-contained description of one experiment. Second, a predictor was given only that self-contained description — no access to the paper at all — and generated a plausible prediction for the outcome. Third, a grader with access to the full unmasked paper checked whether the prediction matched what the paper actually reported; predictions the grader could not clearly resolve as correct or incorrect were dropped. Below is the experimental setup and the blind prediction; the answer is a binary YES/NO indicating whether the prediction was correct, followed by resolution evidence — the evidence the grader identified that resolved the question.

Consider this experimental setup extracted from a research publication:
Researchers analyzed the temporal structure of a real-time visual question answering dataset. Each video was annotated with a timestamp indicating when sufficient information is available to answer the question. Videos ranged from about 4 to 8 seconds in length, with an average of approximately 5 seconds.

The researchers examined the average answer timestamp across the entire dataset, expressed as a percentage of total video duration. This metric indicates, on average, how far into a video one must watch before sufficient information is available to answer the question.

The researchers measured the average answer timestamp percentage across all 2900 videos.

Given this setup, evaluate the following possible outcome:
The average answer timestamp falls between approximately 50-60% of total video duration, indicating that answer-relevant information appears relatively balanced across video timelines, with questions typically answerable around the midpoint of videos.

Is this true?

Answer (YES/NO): NO